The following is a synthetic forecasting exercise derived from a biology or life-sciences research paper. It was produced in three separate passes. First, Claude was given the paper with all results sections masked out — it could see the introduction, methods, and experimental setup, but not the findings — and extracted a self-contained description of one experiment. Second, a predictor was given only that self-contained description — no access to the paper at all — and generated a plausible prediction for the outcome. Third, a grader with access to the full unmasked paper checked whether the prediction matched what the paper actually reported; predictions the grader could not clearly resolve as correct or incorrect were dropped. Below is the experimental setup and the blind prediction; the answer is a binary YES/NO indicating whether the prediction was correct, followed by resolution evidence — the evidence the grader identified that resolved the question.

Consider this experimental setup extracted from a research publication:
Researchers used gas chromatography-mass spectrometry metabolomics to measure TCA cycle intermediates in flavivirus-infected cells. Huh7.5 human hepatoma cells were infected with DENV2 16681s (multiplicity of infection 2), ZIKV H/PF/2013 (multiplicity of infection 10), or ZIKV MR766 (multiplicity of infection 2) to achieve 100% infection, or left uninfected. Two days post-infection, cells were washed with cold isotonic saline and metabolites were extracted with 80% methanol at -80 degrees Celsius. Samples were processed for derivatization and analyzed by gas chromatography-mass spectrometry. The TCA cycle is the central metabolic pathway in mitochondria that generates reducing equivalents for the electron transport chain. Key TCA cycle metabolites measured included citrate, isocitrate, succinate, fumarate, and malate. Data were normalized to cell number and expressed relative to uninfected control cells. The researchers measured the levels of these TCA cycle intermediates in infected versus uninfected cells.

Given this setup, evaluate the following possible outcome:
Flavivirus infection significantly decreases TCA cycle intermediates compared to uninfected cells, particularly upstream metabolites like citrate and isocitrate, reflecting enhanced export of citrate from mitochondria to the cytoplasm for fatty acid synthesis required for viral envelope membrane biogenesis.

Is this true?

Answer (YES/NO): NO